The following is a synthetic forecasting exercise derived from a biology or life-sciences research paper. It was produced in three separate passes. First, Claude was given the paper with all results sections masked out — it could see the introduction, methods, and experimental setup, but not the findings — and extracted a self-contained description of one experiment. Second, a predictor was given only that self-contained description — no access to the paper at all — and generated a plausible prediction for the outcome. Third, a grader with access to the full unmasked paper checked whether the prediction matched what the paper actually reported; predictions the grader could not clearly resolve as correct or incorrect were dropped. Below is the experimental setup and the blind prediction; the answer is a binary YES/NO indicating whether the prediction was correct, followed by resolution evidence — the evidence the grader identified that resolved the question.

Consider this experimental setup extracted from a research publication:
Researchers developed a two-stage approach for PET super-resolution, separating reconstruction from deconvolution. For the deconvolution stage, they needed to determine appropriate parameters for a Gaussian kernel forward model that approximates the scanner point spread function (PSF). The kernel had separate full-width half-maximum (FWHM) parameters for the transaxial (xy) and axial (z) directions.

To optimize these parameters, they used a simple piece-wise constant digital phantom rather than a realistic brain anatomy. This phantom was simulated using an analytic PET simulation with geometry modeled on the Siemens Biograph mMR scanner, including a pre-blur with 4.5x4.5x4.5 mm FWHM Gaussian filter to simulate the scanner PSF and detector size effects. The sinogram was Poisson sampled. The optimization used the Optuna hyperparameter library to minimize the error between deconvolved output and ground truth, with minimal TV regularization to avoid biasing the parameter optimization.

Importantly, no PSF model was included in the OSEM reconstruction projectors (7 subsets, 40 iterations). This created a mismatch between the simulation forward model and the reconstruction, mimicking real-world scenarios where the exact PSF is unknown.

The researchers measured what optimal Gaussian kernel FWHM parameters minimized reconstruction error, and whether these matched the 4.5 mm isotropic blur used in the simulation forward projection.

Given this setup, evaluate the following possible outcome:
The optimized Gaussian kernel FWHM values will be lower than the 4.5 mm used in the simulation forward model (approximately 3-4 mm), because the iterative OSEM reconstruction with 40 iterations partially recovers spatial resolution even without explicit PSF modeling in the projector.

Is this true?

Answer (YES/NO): NO